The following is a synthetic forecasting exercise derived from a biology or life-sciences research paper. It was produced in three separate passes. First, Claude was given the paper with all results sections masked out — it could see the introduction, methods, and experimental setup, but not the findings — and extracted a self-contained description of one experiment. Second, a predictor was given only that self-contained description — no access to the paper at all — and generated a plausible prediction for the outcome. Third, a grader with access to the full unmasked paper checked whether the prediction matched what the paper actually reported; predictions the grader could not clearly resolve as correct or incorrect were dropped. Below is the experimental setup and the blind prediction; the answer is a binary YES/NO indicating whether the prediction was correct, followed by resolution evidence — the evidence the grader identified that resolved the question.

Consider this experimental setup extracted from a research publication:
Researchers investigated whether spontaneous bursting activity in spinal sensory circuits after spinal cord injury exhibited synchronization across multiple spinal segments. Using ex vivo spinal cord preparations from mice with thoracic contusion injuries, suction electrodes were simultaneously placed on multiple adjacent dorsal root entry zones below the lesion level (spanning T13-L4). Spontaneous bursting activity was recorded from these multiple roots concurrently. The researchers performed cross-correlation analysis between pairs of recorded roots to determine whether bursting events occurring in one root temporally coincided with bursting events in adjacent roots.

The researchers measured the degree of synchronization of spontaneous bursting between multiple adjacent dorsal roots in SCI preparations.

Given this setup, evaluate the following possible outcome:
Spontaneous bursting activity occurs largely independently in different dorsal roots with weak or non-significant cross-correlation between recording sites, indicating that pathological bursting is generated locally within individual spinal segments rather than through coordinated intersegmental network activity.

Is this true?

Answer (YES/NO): NO